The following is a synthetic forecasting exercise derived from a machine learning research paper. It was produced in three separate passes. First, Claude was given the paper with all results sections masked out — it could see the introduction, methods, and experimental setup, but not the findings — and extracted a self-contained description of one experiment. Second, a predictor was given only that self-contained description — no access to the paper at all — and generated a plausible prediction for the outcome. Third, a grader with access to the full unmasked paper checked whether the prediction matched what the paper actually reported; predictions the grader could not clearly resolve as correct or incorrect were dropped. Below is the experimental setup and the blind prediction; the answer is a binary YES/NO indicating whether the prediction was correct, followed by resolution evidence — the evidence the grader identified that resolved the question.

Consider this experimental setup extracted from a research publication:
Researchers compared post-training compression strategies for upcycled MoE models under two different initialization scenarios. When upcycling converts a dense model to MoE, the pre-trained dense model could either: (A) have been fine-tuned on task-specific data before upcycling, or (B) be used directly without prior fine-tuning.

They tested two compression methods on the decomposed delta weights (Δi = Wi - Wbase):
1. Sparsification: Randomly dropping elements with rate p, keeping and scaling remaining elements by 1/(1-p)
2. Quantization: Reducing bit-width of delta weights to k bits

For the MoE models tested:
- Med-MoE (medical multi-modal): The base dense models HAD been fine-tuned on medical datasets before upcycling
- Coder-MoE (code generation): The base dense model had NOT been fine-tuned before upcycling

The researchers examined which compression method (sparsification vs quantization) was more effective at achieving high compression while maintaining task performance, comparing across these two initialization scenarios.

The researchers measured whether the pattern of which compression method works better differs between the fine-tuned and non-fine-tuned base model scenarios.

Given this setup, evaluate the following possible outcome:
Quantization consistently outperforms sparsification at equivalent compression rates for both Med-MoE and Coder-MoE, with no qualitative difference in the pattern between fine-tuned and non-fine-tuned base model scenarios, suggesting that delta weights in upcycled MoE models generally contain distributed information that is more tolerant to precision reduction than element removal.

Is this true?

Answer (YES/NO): NO